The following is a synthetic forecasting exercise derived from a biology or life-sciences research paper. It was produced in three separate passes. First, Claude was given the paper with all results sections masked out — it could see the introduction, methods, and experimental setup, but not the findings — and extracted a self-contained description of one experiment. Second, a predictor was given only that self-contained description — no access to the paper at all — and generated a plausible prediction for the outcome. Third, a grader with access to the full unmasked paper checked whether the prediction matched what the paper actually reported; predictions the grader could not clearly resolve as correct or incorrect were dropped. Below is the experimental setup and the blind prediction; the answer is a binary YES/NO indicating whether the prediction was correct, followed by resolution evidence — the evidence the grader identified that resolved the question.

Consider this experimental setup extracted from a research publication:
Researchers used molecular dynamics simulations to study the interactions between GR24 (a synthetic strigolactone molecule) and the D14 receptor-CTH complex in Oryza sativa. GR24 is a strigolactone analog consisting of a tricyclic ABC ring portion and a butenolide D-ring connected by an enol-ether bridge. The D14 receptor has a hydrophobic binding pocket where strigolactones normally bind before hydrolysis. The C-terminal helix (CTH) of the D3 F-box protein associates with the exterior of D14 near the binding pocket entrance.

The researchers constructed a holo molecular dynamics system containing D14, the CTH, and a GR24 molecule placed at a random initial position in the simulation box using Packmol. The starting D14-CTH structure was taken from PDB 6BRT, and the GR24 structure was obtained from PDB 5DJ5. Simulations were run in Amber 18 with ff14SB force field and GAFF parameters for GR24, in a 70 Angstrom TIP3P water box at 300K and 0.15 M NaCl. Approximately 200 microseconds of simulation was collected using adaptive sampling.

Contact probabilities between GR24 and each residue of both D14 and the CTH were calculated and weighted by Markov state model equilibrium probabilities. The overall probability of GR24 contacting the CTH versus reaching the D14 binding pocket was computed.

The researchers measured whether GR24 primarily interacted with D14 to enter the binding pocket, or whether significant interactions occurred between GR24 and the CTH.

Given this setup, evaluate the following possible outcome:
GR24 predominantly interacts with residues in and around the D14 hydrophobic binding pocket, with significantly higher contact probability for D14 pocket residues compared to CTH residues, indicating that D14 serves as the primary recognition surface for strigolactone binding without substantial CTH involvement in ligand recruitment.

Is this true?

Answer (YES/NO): NO